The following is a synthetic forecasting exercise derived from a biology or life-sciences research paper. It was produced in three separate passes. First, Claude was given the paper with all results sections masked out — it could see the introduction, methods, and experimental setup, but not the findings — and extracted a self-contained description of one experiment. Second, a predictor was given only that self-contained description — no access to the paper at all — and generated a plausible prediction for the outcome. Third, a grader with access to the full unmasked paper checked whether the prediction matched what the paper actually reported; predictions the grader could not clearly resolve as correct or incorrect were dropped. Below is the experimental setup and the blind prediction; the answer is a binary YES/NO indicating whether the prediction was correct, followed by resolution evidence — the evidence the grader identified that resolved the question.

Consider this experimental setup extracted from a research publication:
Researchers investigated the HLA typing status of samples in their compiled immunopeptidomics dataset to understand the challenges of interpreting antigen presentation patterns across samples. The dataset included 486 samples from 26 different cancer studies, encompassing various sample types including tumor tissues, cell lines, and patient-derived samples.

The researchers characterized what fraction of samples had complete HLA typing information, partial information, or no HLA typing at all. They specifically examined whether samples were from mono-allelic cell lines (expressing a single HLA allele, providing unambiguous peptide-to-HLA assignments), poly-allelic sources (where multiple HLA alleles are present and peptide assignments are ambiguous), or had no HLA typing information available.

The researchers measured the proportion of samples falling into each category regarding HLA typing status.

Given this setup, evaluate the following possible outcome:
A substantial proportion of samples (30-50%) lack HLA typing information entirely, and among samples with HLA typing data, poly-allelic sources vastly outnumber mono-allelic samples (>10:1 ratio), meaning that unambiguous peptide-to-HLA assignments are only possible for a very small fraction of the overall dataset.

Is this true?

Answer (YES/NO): NO